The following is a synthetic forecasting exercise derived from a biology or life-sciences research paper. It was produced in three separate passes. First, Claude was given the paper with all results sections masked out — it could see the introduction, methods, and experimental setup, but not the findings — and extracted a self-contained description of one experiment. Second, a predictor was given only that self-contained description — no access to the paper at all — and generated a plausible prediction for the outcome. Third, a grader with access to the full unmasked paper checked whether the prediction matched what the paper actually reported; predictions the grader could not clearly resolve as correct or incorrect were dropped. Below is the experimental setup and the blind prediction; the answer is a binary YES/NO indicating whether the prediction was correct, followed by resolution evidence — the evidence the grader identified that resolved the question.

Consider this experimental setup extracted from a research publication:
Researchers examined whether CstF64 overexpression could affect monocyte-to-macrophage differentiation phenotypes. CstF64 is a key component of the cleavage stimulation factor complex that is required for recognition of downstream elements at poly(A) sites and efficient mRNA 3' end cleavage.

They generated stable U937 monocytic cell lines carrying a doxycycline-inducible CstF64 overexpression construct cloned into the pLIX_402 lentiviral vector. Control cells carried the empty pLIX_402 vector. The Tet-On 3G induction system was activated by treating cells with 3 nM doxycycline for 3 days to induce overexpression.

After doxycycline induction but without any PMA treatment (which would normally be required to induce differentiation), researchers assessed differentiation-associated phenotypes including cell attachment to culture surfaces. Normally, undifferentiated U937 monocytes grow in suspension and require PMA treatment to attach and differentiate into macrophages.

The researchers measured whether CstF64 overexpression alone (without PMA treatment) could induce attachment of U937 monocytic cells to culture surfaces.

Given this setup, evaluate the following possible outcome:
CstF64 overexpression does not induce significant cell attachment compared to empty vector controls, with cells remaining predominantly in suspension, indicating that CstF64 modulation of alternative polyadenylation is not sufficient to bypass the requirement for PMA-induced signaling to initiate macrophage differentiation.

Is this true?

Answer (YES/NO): NO